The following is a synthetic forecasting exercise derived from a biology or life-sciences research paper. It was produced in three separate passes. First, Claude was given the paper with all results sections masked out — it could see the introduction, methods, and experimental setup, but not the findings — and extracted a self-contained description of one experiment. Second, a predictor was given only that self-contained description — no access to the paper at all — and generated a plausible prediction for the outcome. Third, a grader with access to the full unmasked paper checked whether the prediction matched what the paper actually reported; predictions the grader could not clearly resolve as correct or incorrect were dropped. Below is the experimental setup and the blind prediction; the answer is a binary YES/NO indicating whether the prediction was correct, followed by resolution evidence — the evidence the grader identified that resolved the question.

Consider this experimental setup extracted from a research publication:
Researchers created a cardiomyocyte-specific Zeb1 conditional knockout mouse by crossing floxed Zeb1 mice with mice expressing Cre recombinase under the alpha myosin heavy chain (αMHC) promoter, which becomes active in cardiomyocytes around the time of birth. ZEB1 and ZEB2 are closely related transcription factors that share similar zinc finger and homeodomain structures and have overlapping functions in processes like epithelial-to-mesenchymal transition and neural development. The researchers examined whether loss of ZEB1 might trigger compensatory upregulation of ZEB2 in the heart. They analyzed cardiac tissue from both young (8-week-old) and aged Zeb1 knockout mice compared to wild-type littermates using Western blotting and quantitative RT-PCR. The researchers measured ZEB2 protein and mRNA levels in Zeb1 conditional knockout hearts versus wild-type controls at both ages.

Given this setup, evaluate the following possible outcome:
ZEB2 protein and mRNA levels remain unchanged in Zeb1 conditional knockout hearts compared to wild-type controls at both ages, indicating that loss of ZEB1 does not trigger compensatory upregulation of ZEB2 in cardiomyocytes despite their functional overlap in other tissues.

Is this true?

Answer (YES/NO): YES